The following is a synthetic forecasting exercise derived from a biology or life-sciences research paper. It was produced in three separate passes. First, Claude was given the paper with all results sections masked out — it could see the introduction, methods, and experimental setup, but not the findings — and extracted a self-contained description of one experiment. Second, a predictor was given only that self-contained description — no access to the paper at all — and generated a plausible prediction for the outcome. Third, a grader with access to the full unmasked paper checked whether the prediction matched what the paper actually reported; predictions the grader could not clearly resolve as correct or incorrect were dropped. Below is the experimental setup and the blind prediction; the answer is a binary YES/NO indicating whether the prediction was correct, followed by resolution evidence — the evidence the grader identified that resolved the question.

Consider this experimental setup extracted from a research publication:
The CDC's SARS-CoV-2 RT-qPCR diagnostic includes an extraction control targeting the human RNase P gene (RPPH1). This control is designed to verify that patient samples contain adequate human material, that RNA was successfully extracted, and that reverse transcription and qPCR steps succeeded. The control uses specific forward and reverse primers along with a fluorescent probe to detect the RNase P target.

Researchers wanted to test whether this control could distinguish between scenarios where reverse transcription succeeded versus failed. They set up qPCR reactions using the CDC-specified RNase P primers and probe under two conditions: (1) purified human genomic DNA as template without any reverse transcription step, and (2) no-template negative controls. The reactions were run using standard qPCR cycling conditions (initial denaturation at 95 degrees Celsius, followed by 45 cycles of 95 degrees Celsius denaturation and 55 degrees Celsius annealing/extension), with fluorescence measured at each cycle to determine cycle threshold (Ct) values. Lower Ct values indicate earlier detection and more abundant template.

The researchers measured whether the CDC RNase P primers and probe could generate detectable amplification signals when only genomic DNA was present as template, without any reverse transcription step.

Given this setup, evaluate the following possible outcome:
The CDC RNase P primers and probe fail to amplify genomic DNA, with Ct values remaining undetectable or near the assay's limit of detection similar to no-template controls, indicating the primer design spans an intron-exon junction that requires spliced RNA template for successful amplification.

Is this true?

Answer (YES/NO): NO